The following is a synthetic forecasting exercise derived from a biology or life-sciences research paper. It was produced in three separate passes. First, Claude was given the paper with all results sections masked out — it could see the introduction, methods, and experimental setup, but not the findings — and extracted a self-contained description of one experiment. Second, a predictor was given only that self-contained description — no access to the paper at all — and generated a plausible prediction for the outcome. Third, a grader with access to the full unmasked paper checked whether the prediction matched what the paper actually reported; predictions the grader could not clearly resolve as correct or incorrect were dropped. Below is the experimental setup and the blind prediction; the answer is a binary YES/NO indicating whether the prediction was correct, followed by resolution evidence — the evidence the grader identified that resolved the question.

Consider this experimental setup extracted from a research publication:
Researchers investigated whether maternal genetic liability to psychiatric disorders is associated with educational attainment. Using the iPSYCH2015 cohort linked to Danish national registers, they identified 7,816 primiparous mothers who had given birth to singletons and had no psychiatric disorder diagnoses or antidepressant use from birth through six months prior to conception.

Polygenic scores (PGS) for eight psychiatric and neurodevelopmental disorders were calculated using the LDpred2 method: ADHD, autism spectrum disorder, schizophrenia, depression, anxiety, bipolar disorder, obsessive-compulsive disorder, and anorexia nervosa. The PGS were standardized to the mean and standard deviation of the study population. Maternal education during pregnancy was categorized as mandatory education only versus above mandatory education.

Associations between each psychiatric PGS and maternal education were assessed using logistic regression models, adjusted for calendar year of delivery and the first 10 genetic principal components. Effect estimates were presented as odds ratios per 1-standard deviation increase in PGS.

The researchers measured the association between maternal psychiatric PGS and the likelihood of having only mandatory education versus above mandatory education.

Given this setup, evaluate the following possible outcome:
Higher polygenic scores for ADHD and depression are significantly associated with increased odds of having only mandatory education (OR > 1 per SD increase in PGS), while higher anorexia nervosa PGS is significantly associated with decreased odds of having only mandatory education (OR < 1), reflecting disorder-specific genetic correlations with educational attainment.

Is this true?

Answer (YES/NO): NO